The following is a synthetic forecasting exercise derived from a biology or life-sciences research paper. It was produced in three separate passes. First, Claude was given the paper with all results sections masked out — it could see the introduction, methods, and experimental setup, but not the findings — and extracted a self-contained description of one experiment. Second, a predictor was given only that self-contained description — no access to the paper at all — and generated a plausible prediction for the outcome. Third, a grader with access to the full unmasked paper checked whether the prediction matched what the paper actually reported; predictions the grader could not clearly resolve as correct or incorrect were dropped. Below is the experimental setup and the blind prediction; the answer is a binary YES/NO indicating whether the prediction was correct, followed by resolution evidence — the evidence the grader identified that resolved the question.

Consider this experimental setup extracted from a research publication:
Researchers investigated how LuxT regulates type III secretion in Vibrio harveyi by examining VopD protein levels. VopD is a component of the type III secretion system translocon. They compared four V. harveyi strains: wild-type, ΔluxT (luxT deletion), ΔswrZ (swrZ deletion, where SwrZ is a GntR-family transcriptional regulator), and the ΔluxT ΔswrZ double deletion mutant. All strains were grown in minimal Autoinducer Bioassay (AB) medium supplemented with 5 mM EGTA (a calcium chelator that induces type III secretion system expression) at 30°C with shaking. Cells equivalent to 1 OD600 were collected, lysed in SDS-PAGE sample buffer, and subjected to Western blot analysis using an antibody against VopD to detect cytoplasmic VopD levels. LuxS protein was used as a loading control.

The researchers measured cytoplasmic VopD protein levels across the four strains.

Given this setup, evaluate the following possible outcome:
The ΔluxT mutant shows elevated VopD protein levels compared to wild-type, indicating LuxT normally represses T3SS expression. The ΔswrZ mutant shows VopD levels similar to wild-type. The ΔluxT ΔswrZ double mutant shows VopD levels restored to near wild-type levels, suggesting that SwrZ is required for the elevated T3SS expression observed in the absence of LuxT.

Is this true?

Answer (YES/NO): NO